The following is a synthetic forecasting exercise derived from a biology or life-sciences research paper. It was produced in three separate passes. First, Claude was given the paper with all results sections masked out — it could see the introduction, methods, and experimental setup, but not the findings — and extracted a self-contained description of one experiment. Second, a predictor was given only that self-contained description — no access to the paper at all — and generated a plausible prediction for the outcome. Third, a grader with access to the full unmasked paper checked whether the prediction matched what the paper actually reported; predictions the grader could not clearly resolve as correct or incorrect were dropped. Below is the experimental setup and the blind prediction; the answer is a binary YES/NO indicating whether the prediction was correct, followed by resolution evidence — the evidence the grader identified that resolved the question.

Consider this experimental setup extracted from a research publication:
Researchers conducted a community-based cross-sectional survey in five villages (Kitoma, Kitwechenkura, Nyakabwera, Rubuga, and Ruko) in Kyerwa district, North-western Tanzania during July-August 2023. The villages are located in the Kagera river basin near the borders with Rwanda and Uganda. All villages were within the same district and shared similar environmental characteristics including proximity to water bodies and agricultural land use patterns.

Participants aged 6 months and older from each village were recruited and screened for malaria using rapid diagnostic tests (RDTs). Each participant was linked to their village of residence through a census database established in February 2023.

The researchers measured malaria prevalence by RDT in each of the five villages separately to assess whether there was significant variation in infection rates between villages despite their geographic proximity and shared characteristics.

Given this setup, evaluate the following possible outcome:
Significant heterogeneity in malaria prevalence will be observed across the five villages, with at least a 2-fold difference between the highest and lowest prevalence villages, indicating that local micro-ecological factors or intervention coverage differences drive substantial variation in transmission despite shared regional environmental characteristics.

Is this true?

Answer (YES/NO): YES